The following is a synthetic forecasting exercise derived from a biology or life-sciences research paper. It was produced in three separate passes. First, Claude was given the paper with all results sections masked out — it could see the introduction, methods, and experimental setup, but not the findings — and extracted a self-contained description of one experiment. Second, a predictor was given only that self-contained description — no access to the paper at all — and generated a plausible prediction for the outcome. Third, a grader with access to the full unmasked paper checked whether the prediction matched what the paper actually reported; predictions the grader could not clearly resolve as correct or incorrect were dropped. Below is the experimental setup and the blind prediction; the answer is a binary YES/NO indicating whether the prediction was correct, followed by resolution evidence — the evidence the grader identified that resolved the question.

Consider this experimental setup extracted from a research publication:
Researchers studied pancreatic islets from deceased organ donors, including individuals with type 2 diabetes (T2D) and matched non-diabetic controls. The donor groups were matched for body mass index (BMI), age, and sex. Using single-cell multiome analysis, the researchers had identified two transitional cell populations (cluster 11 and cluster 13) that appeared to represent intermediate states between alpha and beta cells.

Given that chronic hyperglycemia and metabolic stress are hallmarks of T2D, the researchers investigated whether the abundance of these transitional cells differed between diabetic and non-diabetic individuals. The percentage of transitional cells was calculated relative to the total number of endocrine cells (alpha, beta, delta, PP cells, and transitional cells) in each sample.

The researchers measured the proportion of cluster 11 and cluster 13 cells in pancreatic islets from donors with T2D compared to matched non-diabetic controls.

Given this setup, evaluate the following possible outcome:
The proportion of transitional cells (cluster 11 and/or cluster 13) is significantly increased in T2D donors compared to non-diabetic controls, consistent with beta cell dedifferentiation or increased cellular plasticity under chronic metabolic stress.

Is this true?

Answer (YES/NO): YES